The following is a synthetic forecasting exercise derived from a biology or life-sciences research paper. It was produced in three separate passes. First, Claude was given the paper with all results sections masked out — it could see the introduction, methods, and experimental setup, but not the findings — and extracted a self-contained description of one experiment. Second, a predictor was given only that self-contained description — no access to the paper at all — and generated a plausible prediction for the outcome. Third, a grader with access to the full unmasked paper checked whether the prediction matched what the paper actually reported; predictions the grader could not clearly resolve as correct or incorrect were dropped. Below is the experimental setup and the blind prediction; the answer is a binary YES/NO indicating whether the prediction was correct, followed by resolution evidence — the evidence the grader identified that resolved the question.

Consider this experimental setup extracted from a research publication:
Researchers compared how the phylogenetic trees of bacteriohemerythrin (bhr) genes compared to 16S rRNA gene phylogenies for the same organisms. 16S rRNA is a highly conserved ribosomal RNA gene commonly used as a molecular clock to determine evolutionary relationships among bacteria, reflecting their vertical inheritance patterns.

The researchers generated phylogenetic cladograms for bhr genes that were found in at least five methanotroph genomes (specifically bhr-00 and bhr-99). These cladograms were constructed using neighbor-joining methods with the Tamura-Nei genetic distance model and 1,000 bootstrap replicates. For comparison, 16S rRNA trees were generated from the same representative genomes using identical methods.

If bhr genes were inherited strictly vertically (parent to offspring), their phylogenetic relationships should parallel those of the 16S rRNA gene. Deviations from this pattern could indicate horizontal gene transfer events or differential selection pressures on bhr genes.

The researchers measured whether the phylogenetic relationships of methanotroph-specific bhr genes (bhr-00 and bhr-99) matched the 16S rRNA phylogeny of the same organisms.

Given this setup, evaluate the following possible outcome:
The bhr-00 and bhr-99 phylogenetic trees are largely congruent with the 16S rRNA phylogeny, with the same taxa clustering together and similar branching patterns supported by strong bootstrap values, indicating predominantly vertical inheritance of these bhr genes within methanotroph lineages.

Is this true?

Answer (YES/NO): YES